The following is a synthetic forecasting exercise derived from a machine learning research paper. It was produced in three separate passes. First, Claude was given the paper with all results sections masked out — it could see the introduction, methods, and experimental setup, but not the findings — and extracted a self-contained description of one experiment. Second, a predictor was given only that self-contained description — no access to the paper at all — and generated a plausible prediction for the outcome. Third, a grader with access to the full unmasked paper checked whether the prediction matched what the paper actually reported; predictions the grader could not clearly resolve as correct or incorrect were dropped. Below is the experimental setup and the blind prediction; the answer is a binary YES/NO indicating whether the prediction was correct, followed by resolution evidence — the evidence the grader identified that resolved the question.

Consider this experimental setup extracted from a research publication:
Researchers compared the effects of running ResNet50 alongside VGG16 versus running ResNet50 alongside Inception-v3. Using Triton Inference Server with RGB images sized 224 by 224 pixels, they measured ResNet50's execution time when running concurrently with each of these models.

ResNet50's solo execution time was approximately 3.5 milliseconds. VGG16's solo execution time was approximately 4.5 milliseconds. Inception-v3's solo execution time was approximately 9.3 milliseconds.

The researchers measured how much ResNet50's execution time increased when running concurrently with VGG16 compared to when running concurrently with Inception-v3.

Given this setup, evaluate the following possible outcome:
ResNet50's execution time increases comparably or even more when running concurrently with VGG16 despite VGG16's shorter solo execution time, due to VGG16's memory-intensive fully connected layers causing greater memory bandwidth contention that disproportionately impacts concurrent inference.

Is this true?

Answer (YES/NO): NO